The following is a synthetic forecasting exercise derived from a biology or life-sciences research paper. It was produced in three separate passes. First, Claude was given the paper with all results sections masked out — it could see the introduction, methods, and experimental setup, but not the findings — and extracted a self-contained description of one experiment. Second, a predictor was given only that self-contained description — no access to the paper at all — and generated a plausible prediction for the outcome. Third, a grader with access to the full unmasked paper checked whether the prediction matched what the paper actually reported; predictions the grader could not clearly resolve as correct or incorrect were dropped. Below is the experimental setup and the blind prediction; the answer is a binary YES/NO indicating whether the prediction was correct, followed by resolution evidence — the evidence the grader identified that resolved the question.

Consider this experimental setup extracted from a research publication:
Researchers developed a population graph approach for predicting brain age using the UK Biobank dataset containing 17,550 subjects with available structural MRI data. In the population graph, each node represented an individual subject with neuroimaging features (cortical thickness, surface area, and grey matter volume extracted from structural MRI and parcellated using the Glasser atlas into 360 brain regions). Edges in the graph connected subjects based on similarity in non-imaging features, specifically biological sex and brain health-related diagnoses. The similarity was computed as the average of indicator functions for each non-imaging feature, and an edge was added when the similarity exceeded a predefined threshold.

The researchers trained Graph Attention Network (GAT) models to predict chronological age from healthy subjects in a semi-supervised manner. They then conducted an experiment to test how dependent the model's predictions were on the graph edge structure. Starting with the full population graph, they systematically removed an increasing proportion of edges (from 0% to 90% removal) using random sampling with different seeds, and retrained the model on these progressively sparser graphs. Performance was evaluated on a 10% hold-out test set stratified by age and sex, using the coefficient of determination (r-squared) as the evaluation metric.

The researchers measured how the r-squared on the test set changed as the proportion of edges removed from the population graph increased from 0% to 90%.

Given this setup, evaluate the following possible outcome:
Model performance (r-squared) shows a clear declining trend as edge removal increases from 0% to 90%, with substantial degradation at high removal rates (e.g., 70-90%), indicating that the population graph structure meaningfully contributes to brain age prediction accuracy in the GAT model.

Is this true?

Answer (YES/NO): NO